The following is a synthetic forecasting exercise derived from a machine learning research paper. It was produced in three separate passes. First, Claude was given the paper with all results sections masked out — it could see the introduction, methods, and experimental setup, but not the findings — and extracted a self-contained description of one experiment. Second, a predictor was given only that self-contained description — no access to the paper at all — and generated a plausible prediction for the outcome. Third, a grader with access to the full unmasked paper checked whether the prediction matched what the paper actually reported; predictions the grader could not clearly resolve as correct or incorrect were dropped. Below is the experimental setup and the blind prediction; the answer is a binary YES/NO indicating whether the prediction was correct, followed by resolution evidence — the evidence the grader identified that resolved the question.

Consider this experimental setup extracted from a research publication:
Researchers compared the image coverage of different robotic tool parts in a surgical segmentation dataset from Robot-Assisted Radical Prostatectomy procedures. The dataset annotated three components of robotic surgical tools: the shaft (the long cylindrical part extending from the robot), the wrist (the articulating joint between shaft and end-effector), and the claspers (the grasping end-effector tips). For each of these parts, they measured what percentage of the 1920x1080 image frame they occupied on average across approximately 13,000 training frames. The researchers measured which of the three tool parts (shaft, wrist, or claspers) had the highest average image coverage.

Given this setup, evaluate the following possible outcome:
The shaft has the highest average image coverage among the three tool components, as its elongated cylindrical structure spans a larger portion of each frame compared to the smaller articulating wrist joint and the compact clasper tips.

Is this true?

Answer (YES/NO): YES